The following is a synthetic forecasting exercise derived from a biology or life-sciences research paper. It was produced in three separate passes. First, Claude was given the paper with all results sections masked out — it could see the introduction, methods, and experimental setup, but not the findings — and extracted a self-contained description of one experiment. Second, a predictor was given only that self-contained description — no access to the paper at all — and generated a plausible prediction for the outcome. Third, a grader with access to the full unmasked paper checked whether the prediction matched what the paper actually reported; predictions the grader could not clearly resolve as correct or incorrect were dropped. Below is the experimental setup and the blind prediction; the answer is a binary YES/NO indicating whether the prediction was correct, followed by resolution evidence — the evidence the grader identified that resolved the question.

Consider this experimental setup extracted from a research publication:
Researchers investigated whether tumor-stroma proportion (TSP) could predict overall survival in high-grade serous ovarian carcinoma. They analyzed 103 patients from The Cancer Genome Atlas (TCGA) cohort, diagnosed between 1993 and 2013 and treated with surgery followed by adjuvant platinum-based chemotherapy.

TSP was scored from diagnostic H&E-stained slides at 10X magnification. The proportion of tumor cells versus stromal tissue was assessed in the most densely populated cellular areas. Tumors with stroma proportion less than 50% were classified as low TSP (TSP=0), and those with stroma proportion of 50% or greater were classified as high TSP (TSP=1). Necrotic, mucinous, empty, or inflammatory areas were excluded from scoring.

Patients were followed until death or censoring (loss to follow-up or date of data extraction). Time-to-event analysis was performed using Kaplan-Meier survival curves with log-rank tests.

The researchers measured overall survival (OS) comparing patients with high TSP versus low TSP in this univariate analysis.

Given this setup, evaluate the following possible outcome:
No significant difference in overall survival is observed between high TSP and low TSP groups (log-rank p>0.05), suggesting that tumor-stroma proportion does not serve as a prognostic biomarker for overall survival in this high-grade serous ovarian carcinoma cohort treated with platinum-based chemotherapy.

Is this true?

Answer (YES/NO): YES